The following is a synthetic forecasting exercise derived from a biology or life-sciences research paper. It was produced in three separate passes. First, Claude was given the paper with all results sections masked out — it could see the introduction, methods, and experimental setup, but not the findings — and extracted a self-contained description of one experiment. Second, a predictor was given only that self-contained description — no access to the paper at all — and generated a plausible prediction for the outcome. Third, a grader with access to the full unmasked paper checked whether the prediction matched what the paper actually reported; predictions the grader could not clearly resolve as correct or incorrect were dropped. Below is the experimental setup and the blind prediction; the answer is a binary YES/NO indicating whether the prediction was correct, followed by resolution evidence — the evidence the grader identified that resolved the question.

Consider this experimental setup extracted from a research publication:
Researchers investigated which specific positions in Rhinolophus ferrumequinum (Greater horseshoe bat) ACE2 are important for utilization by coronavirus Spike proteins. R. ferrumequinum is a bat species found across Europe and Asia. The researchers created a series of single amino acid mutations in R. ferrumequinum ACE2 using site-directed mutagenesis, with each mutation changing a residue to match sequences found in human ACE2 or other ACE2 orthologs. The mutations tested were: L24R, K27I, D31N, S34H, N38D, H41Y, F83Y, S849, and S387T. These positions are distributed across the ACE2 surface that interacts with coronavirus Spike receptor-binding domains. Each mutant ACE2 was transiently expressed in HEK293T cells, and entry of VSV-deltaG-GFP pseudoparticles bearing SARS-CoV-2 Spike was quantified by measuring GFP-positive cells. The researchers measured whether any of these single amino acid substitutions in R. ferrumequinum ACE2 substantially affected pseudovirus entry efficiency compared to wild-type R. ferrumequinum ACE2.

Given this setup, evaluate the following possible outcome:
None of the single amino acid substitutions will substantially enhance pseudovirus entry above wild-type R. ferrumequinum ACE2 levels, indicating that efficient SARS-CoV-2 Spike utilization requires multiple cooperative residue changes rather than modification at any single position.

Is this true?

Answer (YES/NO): NO